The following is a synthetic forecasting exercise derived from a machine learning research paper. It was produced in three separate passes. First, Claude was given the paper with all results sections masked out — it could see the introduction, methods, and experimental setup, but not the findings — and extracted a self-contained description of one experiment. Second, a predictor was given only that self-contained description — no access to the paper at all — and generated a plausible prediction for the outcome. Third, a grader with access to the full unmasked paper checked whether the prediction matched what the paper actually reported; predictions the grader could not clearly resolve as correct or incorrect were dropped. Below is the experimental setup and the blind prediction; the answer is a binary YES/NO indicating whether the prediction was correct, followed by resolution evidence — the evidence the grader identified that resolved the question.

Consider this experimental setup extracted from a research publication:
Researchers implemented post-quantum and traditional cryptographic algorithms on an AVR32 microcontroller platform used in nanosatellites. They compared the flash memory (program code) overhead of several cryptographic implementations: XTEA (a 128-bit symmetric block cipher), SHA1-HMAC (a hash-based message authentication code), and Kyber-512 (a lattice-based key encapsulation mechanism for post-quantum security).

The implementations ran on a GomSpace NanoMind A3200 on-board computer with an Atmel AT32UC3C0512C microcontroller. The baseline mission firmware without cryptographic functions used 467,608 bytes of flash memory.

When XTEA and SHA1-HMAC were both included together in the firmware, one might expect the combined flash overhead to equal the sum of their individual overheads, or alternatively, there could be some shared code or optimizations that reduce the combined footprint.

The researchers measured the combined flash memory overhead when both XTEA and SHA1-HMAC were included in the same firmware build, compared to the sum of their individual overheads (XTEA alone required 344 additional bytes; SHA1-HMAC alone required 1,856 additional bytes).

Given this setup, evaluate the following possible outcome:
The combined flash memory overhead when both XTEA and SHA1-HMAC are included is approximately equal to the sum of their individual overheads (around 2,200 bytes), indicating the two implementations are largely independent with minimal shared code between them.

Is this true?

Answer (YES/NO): YES